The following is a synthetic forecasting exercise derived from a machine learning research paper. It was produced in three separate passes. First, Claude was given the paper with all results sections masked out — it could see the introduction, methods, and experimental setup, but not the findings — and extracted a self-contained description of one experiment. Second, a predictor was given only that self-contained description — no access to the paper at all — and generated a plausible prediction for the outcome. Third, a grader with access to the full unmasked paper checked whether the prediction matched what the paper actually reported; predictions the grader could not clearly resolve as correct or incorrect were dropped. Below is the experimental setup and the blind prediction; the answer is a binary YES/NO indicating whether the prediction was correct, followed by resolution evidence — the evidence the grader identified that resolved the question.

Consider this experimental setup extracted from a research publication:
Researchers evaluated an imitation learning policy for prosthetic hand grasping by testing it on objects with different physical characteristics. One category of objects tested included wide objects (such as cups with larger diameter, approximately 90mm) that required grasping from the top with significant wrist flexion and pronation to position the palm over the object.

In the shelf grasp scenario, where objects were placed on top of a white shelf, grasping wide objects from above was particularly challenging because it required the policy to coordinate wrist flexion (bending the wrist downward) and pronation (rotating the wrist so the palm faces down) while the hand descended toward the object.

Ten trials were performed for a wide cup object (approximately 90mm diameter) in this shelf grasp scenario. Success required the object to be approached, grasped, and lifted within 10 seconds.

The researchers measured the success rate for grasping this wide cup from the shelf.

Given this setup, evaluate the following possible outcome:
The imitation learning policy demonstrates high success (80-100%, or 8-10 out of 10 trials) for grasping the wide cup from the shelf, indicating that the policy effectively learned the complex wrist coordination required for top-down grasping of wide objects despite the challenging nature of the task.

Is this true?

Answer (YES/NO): NO